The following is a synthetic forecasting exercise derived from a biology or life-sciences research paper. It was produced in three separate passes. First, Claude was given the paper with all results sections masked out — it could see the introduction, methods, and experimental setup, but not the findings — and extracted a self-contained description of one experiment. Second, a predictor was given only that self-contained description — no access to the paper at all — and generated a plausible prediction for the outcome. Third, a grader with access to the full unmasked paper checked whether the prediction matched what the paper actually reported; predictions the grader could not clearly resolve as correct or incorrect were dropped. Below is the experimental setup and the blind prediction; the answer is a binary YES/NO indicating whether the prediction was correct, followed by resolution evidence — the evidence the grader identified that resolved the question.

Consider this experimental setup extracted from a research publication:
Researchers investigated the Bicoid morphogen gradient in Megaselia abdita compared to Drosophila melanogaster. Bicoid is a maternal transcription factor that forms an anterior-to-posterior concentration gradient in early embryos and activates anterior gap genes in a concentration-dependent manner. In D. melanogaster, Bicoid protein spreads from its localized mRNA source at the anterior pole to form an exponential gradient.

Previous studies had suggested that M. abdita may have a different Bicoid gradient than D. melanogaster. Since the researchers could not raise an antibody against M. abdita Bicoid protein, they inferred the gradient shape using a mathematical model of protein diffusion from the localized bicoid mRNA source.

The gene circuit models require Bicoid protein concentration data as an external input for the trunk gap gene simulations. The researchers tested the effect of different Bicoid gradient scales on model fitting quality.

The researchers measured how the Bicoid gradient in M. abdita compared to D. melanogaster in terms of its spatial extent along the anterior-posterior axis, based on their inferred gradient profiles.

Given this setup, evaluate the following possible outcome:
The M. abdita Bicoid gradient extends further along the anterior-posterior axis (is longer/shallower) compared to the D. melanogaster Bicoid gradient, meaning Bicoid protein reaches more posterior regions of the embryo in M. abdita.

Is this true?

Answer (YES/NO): YES